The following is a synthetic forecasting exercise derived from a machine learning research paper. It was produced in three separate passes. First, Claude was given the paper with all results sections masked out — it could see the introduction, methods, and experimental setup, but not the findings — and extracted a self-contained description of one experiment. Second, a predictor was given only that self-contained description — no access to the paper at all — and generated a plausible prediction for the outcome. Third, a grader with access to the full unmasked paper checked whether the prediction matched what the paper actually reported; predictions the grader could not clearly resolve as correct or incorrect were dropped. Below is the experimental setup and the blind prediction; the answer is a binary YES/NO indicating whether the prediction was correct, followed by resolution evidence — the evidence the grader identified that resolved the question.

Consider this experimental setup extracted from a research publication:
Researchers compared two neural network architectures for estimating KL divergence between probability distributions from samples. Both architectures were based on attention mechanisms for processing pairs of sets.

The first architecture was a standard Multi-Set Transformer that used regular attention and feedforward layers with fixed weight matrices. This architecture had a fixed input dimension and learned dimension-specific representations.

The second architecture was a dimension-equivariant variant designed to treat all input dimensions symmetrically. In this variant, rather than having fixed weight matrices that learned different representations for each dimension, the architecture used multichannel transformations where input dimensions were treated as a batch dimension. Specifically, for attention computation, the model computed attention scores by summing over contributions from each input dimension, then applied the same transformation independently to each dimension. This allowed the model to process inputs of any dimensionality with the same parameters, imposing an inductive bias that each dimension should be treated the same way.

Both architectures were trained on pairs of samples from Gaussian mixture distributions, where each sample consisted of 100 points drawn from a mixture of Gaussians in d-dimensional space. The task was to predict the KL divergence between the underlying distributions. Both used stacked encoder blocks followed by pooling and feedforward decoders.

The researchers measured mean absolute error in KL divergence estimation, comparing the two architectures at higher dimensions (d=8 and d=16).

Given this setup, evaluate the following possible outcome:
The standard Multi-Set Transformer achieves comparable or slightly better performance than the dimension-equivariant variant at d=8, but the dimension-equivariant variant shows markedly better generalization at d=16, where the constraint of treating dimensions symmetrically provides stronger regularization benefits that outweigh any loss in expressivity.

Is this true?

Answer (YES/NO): NO